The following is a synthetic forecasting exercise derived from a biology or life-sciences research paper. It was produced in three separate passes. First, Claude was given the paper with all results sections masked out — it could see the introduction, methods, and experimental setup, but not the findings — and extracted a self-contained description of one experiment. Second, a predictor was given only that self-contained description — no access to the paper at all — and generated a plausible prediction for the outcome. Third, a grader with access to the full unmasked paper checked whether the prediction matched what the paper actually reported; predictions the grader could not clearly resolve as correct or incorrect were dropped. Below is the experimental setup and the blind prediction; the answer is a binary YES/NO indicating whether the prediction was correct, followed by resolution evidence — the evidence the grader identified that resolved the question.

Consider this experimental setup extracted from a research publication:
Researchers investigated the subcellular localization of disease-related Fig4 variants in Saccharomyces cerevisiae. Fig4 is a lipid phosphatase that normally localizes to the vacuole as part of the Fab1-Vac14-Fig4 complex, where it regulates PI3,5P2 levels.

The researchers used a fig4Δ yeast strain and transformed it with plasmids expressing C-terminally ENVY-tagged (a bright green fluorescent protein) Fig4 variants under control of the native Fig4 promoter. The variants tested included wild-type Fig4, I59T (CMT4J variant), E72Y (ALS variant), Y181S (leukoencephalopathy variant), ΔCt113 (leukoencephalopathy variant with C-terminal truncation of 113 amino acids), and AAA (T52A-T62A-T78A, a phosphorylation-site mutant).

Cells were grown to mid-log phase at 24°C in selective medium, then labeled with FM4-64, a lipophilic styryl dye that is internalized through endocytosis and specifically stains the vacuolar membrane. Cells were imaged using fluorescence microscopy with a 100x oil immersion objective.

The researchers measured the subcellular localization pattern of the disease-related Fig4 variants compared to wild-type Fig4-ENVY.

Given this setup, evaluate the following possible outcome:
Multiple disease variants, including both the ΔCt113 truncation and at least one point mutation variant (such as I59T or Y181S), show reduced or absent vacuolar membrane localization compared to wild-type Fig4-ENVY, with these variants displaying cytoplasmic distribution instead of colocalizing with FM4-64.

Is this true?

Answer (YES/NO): YES